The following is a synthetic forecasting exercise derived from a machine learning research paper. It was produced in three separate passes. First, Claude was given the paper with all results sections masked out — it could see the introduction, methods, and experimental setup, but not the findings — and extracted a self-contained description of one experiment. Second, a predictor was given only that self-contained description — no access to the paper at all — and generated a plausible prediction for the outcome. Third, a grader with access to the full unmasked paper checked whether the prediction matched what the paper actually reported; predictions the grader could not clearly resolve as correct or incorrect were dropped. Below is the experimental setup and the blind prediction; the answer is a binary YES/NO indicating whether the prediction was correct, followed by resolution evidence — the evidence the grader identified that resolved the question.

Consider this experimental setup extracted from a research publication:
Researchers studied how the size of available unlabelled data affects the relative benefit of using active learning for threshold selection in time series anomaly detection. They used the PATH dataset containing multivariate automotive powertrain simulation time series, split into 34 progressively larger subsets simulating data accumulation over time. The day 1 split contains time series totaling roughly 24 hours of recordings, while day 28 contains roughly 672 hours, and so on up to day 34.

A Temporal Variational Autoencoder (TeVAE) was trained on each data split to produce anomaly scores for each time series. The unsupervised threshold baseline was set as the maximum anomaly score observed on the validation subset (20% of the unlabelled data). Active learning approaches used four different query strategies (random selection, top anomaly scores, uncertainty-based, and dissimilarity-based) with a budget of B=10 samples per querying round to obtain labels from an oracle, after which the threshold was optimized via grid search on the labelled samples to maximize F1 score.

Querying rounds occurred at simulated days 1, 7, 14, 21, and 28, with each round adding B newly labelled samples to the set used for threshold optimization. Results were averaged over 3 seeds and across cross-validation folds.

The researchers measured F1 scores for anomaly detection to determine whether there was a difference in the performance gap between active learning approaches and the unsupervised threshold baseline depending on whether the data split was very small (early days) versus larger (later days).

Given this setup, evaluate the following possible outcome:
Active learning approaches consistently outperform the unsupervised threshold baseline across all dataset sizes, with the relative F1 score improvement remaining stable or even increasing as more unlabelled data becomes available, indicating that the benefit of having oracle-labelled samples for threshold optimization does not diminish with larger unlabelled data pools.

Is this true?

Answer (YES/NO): NO